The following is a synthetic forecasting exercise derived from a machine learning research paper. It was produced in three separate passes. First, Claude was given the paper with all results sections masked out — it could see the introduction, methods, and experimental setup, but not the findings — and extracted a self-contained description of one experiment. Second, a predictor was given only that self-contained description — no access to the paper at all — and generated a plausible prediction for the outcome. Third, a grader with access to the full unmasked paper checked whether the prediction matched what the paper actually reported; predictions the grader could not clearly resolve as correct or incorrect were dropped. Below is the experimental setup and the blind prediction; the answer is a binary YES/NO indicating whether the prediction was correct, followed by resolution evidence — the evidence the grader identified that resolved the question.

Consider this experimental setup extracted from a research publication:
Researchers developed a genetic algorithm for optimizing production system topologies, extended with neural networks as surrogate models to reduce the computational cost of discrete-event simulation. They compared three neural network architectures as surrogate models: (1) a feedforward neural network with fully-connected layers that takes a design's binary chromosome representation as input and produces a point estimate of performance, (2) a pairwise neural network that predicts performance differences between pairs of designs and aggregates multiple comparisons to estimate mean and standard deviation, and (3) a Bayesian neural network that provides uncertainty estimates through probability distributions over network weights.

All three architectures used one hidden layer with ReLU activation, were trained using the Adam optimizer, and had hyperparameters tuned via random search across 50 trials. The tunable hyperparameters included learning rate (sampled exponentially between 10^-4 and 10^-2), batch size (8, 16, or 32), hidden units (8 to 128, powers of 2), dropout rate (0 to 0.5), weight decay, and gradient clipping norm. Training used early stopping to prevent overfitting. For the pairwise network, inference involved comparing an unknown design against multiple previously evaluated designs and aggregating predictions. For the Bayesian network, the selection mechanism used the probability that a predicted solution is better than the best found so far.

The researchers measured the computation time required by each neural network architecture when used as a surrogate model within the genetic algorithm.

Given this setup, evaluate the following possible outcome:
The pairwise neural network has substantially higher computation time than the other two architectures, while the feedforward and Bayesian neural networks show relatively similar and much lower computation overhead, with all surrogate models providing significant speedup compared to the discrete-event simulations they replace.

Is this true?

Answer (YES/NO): NO